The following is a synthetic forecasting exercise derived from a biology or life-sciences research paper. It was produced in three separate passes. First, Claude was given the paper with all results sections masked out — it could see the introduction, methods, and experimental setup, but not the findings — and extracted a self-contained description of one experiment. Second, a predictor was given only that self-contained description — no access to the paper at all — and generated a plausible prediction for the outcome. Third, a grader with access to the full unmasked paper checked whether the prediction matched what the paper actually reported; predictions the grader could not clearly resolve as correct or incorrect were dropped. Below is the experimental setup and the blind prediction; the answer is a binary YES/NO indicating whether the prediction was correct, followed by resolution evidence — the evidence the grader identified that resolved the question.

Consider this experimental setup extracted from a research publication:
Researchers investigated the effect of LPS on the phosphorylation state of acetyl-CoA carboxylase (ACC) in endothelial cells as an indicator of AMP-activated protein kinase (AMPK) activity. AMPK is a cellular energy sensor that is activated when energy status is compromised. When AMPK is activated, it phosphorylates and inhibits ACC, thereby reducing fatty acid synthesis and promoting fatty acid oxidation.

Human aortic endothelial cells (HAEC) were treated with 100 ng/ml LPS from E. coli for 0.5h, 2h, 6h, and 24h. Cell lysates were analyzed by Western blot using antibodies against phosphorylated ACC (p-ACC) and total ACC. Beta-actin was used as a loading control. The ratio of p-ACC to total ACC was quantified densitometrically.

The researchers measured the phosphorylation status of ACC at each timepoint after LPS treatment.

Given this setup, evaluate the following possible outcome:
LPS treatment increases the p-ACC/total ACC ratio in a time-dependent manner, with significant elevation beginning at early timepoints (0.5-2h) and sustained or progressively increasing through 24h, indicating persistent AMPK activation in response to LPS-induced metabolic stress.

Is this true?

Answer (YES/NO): NO